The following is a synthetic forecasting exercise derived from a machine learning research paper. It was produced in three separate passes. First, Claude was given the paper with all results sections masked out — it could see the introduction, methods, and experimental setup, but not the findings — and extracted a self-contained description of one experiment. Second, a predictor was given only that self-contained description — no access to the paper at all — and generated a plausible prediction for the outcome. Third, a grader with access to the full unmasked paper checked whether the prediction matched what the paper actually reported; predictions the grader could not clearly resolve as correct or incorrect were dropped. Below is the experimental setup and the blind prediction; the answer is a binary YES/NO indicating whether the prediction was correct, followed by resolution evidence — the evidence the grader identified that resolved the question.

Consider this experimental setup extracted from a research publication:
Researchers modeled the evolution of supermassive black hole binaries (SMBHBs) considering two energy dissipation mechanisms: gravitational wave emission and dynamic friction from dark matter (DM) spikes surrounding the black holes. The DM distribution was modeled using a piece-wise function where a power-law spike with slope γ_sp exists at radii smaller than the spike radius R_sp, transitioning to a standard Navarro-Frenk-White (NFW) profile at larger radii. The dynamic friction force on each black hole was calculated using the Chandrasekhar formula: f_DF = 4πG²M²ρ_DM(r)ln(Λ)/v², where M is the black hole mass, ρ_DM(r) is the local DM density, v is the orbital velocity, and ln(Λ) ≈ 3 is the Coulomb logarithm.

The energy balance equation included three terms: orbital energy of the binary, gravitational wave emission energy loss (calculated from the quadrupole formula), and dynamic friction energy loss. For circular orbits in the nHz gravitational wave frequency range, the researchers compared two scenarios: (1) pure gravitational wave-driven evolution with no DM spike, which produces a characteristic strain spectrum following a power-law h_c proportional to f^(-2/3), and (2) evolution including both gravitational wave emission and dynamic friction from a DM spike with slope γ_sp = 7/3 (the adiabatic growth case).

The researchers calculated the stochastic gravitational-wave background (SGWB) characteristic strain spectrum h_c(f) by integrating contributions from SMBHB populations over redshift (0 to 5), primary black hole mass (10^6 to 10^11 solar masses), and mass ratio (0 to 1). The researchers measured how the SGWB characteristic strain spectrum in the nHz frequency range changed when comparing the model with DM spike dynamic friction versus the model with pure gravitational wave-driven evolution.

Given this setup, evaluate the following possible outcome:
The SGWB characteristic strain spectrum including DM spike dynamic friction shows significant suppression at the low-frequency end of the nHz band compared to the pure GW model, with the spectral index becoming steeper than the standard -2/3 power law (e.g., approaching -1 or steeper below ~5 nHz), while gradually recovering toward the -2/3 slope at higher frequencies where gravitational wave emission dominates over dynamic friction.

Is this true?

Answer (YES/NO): NO